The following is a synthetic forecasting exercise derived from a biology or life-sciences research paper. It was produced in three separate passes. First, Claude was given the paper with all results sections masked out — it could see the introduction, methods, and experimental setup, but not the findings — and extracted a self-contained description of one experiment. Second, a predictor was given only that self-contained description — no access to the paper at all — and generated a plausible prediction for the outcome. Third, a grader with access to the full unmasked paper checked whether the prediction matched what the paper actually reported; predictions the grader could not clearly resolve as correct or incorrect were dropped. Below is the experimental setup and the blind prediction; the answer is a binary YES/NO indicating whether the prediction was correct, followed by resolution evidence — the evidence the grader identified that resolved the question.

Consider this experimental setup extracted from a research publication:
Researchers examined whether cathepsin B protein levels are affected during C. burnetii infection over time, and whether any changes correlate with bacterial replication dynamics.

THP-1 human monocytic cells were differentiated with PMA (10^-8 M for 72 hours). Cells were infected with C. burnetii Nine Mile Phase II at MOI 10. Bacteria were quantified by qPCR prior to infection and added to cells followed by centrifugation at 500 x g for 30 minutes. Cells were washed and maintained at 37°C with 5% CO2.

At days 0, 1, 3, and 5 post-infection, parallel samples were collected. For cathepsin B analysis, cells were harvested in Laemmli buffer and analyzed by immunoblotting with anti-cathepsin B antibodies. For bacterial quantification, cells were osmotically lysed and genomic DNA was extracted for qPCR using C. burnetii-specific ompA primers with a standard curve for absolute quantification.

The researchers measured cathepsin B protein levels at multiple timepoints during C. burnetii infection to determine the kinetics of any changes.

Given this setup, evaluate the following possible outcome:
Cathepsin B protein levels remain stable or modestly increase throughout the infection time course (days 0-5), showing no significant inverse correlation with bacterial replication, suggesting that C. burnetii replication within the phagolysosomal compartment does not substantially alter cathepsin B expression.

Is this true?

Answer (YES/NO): NO